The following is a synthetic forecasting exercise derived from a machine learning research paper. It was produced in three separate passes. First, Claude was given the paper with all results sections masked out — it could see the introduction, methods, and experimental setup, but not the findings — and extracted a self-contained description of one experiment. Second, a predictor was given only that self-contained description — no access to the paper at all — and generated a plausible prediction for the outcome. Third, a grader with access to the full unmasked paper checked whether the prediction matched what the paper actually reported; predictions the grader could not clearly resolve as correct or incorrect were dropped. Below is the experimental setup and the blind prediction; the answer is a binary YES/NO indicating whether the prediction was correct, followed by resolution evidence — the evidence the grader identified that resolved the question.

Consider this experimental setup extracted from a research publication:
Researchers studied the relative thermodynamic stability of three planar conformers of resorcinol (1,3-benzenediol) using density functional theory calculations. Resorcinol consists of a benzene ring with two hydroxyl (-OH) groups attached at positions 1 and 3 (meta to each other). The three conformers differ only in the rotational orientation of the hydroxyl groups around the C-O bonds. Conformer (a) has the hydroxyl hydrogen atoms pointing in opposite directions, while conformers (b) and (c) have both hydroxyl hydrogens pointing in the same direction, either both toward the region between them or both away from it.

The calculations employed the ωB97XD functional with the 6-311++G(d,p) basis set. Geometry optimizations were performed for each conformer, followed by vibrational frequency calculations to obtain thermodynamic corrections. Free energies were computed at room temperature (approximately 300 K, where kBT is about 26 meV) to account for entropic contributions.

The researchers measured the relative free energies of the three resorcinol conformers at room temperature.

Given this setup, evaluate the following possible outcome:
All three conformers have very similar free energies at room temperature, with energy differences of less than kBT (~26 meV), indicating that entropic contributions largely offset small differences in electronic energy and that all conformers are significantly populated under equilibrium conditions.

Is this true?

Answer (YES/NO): NO